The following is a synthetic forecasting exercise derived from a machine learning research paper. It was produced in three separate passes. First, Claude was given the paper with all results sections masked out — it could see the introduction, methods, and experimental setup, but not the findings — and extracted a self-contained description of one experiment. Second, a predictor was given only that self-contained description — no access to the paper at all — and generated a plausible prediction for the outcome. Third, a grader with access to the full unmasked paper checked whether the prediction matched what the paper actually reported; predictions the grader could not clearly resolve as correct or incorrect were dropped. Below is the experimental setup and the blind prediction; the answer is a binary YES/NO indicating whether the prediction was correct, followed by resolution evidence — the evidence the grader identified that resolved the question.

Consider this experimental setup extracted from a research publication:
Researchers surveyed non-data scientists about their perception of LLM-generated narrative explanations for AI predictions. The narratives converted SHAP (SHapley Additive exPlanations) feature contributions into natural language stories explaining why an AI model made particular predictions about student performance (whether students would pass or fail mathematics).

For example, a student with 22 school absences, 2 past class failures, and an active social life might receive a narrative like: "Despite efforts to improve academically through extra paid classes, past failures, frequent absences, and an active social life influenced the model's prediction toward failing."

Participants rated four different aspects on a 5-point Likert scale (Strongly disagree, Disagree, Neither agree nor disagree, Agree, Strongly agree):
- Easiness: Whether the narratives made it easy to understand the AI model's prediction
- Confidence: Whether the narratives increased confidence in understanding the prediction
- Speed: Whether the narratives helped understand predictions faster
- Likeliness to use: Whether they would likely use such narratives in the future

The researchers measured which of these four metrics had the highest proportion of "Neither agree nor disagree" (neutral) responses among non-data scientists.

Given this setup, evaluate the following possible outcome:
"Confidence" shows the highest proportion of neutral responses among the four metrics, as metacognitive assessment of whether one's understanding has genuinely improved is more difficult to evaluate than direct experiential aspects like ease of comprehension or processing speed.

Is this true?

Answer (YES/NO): YES